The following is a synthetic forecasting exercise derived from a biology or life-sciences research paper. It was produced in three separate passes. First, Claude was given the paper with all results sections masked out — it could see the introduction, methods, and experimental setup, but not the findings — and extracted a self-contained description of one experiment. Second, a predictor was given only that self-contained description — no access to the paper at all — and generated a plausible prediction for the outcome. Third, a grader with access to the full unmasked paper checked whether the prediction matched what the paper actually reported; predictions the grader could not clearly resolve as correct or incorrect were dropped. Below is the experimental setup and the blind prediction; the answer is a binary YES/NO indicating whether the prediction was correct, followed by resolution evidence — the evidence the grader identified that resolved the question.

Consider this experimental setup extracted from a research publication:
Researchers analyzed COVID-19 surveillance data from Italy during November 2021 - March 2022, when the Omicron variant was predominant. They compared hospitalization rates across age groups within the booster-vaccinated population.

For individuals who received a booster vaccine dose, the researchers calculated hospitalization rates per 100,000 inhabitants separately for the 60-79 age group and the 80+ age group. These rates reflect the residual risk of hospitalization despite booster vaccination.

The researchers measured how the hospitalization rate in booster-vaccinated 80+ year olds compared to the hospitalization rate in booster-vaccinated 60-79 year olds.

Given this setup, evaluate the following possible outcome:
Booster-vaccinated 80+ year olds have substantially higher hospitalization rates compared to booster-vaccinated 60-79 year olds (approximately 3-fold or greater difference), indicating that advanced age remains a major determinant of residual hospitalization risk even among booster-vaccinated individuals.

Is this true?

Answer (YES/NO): NO